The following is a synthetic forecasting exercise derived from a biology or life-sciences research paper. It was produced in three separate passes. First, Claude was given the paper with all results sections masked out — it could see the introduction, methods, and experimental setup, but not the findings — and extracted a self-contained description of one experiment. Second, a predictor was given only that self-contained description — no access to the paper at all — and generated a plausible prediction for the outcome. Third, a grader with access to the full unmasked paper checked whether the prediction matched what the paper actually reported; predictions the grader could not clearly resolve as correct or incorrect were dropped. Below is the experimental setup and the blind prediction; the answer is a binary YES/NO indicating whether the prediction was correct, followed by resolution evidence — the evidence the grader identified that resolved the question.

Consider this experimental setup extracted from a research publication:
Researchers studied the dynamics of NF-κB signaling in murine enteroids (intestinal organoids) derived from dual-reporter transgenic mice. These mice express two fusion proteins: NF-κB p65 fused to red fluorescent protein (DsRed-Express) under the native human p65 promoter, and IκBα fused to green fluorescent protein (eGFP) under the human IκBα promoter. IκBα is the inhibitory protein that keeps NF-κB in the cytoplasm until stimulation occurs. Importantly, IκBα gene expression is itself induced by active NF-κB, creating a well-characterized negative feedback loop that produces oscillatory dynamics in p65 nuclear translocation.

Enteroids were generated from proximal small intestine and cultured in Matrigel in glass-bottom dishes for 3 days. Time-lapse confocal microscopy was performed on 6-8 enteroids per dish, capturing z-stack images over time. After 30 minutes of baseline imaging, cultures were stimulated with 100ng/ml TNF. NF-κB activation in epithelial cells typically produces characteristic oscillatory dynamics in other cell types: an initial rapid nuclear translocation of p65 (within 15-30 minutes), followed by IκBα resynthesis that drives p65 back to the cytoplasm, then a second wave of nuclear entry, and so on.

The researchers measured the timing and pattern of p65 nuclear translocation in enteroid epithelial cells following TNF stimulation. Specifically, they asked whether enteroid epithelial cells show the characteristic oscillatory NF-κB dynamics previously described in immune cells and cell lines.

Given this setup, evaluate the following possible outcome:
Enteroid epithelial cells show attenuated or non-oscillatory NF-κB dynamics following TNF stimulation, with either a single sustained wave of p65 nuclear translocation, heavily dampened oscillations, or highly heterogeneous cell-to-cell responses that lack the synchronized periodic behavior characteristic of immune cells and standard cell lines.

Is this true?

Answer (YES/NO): YES